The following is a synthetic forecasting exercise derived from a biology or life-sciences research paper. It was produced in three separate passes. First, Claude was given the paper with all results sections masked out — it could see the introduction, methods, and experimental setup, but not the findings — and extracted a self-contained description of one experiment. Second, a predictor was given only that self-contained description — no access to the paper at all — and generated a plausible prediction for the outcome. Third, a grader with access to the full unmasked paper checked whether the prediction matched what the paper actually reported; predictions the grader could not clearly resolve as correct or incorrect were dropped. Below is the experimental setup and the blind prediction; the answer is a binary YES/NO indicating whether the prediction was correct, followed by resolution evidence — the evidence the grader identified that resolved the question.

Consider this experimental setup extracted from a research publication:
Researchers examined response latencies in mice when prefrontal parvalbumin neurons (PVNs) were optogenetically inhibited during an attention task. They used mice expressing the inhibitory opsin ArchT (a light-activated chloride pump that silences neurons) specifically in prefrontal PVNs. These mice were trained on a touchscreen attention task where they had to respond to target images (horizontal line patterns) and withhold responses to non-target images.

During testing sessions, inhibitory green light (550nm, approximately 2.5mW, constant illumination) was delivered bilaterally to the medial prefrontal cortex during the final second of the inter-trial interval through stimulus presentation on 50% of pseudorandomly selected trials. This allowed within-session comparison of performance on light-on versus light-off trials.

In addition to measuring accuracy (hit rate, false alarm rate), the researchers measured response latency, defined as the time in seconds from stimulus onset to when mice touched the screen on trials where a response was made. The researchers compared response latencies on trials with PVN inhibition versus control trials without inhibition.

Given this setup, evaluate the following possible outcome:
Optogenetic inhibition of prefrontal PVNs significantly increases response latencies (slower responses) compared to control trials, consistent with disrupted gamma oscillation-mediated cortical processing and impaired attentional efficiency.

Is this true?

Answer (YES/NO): NO